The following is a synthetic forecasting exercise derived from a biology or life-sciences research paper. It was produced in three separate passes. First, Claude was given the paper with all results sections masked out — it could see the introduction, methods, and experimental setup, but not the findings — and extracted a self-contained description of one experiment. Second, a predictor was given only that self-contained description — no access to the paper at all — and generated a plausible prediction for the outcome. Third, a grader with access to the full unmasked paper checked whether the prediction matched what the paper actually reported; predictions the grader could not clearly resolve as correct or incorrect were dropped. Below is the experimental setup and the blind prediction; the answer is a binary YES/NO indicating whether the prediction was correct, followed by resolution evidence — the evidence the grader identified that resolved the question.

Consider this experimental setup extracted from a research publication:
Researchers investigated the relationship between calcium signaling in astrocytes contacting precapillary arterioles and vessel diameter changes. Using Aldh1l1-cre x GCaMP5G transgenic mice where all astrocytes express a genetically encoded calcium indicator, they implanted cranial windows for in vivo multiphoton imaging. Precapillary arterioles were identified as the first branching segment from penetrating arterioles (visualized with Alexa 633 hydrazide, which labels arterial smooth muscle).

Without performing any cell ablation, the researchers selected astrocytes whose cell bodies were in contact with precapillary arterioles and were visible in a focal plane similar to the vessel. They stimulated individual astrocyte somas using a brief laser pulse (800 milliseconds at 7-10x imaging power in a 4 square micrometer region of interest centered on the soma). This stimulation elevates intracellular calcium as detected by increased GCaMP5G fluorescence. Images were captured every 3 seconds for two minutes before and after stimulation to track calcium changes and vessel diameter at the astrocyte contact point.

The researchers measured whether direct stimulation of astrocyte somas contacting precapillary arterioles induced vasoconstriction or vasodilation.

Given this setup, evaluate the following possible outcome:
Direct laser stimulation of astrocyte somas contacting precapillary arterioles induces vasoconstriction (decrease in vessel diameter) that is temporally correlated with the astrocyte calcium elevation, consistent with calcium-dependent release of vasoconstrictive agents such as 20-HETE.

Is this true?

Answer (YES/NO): YES